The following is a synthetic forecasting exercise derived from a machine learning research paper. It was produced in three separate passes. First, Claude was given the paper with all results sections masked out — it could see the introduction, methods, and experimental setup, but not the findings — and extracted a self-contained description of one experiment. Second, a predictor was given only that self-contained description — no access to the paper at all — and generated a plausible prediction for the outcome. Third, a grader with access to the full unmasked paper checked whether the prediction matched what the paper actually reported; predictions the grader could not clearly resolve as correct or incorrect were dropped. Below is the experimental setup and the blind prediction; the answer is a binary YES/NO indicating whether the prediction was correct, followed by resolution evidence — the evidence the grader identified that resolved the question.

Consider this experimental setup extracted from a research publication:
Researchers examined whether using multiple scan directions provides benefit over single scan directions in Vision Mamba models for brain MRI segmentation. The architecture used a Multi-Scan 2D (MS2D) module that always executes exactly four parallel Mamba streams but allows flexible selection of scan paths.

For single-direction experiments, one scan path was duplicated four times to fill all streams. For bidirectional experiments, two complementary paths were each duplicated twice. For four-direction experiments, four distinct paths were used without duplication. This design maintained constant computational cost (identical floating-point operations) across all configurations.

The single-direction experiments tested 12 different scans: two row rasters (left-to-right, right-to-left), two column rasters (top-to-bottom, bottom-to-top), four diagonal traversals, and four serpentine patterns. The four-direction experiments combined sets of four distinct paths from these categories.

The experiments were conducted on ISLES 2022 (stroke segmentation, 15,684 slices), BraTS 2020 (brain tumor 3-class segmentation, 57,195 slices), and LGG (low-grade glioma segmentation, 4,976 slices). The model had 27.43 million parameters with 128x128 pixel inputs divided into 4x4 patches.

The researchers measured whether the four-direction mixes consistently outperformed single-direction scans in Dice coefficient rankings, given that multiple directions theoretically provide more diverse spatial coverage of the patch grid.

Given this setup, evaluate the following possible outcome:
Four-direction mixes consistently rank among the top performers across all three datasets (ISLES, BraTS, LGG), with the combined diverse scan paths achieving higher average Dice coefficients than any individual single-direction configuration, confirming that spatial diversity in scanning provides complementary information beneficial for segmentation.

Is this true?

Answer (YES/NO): NO